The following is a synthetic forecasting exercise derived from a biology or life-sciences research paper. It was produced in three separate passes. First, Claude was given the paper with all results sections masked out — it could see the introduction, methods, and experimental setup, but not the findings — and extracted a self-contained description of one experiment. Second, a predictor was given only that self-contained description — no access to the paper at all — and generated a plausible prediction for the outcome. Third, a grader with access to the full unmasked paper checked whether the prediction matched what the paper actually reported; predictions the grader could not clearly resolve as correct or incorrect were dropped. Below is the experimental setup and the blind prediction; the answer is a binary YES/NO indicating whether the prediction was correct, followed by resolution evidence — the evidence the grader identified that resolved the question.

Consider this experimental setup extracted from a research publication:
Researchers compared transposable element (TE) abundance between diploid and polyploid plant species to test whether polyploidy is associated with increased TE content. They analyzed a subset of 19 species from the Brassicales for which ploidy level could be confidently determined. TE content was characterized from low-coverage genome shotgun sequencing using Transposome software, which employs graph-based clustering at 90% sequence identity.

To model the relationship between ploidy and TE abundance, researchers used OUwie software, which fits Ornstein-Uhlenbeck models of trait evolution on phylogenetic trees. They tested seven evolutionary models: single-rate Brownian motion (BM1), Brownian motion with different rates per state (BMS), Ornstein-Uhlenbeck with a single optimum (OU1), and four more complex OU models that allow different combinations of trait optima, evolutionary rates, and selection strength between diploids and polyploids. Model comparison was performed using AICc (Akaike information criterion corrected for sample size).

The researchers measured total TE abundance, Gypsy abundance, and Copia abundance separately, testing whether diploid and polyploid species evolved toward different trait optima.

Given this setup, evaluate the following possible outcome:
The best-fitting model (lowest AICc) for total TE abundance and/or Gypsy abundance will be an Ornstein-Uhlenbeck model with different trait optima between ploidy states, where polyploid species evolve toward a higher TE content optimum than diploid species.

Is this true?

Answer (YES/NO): NO